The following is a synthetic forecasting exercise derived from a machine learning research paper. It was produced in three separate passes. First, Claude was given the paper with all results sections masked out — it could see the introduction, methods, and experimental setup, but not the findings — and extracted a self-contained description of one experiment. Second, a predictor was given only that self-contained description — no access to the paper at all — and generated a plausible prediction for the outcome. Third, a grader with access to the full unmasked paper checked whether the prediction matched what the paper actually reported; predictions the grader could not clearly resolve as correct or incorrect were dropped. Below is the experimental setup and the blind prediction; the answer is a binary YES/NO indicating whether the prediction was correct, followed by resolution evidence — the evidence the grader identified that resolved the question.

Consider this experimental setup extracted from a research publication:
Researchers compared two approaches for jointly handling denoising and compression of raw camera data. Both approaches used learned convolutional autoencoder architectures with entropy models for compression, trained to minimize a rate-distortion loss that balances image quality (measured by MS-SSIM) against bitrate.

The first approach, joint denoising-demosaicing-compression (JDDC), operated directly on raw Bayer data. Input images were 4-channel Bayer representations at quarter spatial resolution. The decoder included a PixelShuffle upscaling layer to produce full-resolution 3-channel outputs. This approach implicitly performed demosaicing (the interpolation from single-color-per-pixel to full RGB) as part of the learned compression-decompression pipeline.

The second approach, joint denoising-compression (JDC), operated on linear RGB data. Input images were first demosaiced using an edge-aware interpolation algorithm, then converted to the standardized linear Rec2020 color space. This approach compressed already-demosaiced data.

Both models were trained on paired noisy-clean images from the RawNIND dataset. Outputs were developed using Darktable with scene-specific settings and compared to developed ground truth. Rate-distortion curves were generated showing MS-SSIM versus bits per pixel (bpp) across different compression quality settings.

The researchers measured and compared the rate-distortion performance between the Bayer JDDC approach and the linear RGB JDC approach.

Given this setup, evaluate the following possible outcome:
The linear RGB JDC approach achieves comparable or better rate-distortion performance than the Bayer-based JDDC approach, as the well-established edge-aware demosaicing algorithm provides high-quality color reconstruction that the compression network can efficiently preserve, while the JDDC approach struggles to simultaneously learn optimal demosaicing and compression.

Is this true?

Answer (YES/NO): NO